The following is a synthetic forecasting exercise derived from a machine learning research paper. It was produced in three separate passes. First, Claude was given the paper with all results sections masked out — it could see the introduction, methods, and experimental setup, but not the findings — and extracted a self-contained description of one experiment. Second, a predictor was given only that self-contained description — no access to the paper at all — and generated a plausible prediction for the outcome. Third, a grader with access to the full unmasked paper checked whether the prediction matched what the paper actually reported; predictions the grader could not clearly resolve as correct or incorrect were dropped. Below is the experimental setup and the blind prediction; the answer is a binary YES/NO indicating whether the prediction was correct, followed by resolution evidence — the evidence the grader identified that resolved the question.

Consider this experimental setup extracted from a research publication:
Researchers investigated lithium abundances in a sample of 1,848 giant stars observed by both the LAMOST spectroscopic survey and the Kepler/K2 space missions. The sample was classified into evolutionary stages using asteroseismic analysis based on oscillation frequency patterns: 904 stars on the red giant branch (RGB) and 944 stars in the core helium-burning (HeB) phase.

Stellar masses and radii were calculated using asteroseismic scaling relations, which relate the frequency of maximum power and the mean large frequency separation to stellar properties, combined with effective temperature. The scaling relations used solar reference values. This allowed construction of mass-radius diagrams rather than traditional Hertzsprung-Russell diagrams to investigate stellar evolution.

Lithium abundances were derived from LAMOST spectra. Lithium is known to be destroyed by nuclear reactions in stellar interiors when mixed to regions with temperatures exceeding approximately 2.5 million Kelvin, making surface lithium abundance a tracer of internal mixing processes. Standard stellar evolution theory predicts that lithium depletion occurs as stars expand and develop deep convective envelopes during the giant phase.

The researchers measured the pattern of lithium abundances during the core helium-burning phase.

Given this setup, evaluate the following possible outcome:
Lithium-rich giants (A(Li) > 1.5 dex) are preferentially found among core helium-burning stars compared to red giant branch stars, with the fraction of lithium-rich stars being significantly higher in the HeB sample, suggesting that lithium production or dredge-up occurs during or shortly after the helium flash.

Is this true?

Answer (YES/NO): YES